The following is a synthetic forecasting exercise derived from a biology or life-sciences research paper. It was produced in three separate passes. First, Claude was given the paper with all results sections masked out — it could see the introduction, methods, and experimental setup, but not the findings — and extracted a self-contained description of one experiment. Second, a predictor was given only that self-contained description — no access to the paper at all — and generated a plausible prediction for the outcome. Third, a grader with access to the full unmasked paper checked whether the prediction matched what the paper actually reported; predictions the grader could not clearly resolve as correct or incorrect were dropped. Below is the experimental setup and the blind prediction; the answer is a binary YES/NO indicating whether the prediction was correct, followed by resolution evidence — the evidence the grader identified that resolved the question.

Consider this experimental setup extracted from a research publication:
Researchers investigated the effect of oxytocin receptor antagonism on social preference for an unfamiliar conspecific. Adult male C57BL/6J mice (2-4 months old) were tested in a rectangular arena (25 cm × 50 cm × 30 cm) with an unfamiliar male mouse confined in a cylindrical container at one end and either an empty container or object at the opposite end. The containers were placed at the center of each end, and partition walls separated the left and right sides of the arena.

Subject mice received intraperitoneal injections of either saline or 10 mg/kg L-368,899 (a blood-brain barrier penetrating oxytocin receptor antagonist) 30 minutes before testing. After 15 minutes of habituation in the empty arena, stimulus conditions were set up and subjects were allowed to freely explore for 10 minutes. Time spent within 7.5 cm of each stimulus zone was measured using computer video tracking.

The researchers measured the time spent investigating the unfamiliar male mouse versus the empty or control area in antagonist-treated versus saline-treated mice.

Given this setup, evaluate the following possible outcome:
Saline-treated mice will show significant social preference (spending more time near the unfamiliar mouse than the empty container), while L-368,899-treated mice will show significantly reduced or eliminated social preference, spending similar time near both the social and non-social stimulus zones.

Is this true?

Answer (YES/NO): NO